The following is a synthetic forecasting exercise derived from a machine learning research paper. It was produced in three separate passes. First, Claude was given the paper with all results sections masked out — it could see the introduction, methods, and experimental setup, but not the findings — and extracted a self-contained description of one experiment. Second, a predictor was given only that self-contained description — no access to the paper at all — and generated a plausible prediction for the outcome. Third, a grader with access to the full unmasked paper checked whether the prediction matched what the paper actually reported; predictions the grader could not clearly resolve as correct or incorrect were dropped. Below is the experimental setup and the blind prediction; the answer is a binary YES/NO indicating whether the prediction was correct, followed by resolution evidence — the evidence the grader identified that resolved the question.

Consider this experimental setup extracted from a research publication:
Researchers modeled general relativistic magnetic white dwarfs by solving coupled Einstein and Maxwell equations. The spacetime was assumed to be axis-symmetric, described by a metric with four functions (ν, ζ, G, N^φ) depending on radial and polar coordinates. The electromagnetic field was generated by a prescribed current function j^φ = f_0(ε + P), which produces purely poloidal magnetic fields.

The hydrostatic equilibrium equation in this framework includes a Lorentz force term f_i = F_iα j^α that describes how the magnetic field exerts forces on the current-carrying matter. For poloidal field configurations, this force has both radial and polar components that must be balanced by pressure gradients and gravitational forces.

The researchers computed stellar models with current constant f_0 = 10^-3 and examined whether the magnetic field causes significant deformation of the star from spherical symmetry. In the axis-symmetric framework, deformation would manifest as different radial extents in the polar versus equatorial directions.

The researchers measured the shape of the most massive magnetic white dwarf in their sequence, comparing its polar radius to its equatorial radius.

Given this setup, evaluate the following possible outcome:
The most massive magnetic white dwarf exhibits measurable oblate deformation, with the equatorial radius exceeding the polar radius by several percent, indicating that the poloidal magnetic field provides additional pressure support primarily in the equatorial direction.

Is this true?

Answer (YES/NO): NO